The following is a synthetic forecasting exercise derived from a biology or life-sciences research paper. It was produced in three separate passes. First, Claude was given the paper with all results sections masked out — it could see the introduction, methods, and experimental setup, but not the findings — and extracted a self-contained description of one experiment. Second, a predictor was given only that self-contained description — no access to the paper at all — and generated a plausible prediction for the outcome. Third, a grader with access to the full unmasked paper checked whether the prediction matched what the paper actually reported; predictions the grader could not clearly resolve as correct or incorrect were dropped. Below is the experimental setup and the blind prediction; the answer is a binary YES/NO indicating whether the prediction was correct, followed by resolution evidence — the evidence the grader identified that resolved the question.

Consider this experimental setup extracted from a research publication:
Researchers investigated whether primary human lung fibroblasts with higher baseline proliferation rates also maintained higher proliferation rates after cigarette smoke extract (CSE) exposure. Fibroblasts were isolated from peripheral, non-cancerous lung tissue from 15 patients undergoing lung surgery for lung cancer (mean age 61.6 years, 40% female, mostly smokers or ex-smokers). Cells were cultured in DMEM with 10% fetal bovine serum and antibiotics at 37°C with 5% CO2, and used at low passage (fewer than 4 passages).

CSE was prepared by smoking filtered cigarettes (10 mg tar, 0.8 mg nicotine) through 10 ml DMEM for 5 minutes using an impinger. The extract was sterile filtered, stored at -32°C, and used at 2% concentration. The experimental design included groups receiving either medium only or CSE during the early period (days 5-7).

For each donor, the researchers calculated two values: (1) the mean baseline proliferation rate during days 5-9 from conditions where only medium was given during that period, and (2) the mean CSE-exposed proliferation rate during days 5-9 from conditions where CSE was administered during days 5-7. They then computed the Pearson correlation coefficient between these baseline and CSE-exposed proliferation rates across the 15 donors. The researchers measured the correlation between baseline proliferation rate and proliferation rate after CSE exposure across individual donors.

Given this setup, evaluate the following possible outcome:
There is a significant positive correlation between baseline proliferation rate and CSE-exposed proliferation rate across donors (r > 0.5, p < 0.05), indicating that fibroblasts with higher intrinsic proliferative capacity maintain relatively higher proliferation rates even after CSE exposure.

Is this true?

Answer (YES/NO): YES